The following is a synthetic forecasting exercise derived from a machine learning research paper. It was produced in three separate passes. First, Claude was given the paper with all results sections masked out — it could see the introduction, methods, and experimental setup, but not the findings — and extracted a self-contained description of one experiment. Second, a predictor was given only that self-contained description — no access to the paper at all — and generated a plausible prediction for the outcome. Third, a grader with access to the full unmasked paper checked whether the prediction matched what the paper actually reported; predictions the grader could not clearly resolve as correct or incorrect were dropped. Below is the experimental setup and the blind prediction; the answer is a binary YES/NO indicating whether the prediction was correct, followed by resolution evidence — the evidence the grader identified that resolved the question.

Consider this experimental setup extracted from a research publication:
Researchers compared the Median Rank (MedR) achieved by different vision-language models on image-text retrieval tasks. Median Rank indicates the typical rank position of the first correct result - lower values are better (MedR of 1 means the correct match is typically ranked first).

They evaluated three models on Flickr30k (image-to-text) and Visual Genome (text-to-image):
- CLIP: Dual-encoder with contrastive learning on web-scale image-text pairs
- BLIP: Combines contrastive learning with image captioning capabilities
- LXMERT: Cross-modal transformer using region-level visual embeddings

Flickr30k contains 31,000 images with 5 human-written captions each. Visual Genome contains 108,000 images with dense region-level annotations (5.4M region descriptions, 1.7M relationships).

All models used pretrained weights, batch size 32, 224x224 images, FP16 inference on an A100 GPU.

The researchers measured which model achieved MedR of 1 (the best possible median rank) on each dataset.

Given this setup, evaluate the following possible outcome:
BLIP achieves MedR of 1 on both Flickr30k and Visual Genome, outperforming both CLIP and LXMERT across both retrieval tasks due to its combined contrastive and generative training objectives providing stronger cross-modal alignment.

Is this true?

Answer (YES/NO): NO